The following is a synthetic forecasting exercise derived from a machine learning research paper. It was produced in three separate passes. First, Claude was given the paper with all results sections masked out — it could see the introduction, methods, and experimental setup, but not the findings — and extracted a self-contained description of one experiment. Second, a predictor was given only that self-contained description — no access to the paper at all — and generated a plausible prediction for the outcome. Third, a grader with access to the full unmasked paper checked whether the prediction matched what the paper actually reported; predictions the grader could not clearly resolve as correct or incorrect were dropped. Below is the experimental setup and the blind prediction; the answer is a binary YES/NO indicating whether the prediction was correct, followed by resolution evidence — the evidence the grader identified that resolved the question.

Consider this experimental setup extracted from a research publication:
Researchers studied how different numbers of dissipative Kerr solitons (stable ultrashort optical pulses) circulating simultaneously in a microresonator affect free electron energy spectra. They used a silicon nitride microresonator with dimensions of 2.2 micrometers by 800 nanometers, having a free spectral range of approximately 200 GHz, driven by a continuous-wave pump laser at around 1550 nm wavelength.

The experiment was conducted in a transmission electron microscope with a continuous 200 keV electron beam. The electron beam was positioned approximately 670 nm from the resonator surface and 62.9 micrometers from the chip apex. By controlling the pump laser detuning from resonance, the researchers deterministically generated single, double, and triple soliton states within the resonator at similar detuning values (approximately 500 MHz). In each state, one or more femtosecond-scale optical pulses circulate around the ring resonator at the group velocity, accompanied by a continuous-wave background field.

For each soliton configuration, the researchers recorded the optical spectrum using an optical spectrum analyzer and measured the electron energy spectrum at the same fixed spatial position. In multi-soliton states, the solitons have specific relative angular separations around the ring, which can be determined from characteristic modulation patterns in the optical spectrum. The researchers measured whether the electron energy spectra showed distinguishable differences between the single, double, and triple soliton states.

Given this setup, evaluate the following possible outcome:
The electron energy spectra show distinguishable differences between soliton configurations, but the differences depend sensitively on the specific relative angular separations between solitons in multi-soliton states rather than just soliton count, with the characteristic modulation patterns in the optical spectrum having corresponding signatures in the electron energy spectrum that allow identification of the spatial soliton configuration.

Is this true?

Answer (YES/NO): NO